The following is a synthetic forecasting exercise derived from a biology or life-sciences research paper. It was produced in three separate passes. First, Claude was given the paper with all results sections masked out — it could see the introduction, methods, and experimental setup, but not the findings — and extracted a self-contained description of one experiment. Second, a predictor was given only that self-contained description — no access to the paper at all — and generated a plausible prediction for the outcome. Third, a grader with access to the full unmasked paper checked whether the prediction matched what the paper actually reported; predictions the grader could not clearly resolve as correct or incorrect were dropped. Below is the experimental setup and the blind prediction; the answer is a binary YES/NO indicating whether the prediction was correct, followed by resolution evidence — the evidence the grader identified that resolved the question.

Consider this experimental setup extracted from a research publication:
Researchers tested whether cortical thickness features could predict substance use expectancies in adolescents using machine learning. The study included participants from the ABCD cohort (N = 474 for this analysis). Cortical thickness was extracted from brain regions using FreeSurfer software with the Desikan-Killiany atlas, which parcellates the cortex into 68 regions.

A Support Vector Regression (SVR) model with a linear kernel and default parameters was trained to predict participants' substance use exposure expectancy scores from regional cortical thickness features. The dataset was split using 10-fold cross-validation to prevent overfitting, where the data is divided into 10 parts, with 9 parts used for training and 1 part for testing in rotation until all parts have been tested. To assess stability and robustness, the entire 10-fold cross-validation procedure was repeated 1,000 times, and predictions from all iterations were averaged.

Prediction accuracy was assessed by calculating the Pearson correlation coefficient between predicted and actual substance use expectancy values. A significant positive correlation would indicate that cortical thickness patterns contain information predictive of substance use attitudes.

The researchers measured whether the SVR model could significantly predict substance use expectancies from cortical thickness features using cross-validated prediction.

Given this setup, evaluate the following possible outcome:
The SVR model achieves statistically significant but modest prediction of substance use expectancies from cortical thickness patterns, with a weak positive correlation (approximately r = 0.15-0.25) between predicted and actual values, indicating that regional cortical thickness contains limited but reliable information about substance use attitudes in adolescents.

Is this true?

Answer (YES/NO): NO